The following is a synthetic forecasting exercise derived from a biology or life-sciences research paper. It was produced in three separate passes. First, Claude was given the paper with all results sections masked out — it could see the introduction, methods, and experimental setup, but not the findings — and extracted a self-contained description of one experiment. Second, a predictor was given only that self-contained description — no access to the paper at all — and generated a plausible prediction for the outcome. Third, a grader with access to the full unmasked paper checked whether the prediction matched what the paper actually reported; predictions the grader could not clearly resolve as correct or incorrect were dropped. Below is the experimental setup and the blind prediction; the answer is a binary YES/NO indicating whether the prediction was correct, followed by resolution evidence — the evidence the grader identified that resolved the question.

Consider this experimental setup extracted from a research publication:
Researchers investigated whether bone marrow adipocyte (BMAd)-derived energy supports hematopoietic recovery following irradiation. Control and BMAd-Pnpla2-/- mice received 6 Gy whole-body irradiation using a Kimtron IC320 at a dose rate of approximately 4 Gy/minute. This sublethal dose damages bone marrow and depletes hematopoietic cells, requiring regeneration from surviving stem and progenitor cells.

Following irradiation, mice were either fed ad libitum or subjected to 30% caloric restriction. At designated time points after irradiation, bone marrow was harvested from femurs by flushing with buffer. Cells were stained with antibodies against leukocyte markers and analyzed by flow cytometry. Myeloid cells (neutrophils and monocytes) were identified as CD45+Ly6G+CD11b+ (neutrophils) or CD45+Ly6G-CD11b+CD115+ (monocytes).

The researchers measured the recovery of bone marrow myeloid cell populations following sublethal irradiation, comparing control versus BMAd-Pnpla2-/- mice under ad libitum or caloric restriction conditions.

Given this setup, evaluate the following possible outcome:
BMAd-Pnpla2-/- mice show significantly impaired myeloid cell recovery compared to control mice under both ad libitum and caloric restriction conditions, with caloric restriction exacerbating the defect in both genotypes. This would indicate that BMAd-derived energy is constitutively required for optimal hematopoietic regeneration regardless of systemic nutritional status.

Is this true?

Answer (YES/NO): NO